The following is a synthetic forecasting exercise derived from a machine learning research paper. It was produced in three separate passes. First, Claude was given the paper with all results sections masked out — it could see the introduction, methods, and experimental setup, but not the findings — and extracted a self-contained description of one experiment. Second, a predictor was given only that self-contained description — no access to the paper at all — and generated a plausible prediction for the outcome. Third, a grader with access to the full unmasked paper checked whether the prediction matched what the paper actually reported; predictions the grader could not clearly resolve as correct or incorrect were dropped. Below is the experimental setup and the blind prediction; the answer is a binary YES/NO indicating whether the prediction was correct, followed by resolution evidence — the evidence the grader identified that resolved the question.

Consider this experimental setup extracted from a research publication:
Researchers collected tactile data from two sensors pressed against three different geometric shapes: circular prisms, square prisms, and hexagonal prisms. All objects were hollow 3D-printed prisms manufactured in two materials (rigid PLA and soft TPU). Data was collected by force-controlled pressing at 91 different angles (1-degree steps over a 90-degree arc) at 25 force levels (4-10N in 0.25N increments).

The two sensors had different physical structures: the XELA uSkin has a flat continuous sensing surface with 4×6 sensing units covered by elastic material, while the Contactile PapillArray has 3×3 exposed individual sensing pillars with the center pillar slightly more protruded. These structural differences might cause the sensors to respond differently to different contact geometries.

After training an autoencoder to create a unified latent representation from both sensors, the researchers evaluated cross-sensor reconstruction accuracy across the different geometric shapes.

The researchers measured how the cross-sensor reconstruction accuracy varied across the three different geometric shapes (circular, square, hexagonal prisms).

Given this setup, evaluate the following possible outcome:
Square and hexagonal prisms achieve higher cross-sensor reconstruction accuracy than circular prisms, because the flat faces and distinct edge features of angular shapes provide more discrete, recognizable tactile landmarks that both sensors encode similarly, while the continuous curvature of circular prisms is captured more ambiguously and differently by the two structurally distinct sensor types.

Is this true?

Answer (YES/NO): NO